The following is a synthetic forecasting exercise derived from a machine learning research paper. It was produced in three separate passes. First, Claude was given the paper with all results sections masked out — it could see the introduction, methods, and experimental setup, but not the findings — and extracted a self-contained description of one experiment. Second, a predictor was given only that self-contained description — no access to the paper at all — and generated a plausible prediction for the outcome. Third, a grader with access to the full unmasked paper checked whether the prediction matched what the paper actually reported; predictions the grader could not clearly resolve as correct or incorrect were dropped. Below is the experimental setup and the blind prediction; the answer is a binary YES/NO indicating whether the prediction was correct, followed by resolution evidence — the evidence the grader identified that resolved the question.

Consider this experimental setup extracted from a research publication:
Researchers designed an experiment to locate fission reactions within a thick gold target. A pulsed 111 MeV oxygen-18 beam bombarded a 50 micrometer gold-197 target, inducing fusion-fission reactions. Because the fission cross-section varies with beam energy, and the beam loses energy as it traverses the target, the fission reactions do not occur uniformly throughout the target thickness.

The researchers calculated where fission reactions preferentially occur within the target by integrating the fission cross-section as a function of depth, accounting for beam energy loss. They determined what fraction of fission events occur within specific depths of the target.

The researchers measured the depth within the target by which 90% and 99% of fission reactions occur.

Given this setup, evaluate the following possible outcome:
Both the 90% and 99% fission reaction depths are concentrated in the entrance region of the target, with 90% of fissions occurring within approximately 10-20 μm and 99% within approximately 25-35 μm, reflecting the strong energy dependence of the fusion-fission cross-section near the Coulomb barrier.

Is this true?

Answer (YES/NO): NO